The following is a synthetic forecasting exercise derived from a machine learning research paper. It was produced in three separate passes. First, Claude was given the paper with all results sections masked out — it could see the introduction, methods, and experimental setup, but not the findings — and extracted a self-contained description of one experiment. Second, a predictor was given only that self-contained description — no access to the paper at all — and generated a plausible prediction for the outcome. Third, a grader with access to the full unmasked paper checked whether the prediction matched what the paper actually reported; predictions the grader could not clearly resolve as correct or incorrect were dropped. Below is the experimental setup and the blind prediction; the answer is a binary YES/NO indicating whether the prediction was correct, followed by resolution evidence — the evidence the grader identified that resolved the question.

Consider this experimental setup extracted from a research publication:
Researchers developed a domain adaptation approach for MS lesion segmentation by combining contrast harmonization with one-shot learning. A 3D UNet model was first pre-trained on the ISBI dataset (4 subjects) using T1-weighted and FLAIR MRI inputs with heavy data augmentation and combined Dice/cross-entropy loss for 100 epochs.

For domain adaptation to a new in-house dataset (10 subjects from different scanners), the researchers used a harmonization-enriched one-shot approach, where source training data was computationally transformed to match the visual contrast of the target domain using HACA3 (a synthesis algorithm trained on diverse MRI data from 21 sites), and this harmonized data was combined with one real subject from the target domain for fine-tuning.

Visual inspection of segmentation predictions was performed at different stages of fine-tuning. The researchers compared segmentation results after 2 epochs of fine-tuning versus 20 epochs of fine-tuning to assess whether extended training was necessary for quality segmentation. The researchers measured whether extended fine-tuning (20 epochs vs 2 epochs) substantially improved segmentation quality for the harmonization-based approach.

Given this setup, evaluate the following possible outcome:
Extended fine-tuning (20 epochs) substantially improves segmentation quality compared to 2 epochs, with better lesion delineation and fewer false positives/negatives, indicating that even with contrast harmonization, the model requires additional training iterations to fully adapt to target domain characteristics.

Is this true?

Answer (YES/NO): NO